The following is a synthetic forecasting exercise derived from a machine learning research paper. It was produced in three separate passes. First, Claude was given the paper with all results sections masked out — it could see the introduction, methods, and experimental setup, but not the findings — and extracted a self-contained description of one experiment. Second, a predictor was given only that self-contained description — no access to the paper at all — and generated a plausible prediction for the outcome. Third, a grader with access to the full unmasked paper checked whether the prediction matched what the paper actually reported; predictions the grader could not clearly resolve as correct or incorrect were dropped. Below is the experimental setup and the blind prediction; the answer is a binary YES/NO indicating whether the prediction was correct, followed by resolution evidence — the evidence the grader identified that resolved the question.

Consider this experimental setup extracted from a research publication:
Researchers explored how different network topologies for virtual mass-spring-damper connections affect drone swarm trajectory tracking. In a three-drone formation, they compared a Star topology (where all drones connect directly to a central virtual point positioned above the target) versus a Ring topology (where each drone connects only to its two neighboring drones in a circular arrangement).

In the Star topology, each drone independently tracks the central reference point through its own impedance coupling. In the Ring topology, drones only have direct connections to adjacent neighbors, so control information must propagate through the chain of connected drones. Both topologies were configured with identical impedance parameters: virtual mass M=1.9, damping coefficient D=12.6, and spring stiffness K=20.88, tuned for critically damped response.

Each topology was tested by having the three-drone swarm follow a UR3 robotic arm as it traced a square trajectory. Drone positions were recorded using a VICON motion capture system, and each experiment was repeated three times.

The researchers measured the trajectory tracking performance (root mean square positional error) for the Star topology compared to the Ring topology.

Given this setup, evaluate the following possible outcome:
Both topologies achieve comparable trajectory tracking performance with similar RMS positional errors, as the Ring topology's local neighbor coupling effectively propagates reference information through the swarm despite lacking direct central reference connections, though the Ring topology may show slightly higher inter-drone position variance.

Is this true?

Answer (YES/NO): NO